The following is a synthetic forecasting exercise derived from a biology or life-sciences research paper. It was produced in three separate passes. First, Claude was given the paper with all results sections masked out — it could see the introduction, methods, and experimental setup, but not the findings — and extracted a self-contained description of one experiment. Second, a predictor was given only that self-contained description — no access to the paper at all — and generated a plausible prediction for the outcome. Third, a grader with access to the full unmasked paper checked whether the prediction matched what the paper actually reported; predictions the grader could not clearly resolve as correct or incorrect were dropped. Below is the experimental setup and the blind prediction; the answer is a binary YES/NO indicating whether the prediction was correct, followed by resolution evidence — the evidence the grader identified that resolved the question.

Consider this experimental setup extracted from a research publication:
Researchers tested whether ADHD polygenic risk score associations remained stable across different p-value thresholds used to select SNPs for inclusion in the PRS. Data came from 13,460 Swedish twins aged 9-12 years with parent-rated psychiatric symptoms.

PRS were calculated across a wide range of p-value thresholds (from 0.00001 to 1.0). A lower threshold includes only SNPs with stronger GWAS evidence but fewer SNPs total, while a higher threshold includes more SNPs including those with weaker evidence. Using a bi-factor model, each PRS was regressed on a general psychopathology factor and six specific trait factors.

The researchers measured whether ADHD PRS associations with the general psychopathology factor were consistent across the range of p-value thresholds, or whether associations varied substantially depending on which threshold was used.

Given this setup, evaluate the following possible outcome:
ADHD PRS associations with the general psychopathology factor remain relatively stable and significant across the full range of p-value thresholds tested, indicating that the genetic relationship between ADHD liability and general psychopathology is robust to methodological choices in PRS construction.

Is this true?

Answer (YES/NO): YES